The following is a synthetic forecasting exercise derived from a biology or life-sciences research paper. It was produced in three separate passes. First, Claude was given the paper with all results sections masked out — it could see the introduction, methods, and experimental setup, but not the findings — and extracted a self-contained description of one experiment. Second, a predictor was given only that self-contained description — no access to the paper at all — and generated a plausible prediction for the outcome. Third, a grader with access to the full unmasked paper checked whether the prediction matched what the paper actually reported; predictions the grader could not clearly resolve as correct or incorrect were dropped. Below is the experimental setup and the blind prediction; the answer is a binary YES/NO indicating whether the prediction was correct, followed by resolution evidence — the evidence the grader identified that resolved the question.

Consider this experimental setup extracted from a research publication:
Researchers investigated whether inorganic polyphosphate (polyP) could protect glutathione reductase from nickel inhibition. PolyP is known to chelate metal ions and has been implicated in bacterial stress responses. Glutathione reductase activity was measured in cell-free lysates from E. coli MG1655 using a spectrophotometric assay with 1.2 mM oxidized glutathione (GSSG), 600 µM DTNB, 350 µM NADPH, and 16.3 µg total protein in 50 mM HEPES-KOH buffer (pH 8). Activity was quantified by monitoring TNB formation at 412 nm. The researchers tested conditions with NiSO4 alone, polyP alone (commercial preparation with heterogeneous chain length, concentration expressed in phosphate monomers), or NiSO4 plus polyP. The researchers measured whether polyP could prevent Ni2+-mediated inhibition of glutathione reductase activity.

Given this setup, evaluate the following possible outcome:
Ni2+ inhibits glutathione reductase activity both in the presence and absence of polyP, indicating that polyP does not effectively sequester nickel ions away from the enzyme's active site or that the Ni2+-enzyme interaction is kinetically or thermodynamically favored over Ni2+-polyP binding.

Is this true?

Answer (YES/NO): NO